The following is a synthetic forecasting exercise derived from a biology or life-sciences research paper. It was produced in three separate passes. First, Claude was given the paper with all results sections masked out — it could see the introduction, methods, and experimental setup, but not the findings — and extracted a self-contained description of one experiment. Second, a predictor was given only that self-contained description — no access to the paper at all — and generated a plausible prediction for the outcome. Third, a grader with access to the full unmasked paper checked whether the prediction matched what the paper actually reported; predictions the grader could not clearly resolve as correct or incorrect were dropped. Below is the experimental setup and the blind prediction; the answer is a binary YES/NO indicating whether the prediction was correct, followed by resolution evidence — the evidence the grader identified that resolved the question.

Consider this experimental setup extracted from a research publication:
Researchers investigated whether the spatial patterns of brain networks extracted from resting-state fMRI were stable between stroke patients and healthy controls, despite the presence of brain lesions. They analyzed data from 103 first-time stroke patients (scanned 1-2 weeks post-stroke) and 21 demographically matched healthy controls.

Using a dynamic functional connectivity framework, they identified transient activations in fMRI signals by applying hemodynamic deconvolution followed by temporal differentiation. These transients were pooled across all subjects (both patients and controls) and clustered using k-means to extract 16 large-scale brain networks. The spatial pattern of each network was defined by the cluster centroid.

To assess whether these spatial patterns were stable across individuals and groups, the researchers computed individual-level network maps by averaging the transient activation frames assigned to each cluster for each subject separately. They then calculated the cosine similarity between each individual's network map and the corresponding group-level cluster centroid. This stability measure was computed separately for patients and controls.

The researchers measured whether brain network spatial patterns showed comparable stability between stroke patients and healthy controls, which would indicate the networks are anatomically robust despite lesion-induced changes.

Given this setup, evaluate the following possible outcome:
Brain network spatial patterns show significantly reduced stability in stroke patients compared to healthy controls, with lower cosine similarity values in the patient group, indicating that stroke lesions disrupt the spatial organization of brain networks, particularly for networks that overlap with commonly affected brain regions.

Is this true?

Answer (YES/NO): NO